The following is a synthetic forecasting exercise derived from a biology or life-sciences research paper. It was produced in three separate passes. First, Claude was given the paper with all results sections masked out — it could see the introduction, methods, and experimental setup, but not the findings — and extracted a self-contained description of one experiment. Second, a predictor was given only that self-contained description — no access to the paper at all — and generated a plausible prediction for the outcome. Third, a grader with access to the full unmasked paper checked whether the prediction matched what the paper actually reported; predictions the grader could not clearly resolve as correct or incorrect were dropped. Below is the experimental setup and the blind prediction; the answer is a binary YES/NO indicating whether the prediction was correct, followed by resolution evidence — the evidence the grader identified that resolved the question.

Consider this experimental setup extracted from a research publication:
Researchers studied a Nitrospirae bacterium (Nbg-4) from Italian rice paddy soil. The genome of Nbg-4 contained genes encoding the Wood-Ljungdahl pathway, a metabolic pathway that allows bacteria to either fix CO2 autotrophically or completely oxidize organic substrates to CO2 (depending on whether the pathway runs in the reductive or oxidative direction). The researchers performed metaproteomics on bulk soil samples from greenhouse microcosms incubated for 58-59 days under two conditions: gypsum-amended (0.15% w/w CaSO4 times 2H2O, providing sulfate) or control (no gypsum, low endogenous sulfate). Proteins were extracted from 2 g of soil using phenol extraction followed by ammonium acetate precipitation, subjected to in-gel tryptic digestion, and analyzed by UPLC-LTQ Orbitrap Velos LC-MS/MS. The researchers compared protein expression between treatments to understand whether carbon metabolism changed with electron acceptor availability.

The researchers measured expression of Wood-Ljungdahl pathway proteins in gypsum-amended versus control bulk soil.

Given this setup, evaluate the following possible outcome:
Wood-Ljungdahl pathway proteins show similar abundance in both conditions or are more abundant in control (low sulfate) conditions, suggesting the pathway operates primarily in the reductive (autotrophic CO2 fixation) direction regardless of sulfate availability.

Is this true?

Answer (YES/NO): NO